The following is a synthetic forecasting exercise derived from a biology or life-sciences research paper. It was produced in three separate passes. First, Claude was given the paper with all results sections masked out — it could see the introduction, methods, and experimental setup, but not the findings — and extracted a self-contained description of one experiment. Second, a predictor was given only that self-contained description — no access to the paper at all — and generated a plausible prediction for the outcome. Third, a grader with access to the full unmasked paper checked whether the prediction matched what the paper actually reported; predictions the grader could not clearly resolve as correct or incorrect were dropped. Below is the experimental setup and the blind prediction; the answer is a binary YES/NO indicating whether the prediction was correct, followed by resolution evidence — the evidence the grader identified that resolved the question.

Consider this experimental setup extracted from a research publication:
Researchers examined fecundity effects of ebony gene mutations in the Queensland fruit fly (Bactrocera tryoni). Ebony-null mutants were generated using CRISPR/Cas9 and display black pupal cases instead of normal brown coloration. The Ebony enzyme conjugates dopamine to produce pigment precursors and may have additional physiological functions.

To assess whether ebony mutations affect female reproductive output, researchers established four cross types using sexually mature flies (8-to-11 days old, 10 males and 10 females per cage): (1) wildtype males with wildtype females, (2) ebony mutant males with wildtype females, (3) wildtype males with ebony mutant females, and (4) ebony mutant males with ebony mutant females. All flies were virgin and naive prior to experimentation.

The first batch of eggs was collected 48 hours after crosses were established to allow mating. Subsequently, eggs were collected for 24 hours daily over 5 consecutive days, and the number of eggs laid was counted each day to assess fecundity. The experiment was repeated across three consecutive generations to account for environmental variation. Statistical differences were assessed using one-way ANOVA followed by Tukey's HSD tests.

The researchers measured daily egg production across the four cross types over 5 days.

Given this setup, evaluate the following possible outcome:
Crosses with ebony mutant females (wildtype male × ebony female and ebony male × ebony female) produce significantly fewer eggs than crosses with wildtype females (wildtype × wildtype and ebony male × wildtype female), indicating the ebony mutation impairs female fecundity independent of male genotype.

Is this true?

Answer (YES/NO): NO